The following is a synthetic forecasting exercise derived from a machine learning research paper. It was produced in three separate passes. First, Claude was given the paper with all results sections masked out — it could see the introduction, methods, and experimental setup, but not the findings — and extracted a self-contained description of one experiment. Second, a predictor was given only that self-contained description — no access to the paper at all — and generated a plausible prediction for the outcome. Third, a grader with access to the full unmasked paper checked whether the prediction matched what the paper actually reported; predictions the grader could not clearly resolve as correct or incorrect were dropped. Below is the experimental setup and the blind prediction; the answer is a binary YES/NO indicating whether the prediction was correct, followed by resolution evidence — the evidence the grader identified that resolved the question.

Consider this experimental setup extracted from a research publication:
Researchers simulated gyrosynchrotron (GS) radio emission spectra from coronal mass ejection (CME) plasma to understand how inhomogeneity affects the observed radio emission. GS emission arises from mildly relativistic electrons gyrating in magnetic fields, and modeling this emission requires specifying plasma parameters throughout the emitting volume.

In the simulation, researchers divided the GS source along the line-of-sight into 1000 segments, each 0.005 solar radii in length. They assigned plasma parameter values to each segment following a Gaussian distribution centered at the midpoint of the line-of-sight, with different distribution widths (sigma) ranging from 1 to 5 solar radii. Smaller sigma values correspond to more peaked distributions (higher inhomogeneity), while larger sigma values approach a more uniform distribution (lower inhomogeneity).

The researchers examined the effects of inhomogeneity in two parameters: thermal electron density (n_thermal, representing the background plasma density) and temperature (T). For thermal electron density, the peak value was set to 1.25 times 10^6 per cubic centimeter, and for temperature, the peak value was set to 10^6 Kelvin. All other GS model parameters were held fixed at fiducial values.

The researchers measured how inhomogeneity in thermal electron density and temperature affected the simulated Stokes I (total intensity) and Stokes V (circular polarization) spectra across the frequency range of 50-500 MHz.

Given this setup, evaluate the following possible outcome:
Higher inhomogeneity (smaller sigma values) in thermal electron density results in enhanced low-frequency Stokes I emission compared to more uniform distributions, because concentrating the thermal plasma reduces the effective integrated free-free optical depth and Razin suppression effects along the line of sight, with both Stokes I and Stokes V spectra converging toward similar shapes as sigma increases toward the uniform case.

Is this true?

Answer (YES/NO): NO